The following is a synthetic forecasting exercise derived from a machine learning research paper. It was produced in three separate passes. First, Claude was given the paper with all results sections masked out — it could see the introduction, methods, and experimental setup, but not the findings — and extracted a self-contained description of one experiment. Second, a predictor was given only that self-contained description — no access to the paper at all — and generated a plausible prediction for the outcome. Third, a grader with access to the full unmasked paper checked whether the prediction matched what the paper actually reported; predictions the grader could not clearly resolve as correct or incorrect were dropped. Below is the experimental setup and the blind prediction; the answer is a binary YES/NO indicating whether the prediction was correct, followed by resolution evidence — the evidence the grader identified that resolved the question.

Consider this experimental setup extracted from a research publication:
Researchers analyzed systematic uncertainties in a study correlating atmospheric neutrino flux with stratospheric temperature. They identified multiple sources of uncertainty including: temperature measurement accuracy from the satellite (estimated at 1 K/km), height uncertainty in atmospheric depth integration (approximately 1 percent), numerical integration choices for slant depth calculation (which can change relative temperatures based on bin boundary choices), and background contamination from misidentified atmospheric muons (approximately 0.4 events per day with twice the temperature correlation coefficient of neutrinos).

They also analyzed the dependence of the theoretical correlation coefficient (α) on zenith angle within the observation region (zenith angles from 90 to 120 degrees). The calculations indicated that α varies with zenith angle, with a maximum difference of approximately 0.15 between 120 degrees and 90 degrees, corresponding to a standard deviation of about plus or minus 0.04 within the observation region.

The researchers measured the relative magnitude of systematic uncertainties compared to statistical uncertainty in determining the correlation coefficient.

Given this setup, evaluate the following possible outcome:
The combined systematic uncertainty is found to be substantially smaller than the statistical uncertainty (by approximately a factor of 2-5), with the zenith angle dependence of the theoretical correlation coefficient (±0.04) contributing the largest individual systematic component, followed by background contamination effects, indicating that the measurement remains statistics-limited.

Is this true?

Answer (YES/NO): NO